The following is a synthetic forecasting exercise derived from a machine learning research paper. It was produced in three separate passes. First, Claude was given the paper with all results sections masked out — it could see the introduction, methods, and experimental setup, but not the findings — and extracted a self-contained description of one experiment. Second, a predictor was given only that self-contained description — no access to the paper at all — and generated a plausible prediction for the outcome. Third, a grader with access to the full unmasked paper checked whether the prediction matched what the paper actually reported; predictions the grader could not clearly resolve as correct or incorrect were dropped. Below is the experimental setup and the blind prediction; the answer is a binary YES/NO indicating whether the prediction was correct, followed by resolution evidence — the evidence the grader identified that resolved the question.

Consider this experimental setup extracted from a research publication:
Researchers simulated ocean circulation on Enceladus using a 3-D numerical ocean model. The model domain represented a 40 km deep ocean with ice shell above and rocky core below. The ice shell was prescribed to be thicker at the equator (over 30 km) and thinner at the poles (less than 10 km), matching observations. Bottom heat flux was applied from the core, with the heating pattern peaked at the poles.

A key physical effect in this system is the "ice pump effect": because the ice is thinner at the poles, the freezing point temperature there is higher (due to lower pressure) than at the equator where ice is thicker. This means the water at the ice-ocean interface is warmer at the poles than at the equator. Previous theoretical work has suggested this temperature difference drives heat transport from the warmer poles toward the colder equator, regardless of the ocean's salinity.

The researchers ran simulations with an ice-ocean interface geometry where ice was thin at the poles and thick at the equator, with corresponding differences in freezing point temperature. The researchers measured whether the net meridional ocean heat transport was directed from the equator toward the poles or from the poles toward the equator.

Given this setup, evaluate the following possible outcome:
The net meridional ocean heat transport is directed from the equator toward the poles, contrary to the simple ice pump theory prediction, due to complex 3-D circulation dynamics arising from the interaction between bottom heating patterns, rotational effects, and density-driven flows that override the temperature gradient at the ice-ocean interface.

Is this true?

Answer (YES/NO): NO